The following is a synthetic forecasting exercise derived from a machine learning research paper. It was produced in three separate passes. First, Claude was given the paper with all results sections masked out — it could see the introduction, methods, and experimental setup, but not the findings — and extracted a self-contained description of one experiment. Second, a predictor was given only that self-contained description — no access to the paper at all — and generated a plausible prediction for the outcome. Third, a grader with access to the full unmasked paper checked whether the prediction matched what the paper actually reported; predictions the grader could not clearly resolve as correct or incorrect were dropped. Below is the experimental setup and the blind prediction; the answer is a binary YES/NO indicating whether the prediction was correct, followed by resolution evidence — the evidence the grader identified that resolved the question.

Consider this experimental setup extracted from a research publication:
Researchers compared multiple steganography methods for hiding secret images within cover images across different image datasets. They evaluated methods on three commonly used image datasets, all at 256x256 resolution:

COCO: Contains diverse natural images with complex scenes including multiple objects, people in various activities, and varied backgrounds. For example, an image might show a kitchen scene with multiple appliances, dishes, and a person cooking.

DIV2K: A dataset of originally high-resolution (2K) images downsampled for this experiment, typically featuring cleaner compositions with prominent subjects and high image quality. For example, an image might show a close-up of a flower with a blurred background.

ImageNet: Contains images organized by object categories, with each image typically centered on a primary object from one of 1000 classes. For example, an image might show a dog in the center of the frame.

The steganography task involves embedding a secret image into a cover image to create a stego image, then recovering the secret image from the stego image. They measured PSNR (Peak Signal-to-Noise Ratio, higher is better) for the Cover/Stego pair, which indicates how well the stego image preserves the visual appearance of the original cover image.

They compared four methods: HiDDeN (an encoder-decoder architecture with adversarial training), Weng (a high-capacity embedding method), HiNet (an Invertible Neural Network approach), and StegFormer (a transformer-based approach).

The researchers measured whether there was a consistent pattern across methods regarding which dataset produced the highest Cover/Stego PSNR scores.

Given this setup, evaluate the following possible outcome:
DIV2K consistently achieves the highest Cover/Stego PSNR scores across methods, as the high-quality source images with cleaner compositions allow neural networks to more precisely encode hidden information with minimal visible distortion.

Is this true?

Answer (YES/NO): YES